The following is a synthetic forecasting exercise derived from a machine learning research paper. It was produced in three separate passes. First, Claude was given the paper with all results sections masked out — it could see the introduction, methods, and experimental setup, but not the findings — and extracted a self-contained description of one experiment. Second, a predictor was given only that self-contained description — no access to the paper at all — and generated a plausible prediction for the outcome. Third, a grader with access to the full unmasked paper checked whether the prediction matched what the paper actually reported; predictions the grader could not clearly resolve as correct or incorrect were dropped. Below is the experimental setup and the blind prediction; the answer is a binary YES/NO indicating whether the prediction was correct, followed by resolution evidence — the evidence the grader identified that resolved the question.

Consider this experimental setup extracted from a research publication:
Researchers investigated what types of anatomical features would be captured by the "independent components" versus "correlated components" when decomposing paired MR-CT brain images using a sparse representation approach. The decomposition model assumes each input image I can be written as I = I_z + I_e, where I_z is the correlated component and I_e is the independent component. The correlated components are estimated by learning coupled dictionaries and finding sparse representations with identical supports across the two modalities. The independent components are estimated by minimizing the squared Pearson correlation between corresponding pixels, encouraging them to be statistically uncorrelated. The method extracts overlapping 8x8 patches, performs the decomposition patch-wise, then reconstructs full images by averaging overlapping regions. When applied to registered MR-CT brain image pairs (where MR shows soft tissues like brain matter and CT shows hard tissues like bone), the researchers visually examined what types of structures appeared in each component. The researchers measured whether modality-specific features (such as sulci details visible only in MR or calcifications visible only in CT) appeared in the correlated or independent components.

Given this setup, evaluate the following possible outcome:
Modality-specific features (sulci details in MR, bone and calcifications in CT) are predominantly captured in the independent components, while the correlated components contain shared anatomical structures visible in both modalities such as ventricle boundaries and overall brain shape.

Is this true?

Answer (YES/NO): NO